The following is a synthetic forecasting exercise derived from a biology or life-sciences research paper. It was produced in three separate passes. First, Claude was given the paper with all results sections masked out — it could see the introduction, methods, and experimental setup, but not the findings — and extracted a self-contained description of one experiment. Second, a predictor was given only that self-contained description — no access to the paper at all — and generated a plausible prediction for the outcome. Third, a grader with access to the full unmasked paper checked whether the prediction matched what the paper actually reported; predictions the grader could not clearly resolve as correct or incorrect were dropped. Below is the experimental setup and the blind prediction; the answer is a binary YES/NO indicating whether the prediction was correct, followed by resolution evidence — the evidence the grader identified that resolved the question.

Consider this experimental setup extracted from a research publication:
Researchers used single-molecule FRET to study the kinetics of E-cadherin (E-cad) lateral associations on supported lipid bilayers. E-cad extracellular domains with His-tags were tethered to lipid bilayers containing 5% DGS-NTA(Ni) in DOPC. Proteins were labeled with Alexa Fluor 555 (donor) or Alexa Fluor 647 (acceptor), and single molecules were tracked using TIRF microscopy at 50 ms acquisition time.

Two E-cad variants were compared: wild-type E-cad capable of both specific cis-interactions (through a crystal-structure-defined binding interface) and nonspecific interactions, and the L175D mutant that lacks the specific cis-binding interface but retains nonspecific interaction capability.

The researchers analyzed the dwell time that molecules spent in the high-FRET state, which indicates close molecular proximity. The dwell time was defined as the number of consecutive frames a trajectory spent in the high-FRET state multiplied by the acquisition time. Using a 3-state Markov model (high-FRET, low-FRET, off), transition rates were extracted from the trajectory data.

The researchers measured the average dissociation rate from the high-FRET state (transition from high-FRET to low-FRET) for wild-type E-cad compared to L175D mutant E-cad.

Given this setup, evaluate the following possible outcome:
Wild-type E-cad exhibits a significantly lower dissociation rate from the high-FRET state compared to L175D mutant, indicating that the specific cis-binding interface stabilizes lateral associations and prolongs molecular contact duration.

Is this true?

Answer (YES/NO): YES